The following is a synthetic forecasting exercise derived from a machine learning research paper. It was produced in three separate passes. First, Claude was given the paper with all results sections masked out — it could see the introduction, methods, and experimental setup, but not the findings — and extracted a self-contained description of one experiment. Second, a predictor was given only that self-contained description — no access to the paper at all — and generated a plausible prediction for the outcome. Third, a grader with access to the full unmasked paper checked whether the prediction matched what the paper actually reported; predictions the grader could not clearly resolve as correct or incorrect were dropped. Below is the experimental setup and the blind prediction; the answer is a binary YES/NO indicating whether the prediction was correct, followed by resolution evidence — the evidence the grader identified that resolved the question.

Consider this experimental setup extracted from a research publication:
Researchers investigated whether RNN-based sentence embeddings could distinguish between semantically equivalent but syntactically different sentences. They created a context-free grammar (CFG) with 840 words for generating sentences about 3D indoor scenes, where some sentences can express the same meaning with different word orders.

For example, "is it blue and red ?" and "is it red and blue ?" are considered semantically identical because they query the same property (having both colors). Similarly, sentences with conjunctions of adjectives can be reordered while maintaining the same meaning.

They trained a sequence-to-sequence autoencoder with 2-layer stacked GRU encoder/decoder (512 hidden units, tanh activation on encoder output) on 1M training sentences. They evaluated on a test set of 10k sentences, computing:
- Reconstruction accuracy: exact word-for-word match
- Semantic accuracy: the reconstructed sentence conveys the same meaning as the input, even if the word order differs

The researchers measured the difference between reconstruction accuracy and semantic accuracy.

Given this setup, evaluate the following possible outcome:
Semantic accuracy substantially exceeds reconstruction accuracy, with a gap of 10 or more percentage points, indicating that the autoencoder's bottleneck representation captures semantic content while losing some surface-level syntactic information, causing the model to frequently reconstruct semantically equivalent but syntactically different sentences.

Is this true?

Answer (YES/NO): NO